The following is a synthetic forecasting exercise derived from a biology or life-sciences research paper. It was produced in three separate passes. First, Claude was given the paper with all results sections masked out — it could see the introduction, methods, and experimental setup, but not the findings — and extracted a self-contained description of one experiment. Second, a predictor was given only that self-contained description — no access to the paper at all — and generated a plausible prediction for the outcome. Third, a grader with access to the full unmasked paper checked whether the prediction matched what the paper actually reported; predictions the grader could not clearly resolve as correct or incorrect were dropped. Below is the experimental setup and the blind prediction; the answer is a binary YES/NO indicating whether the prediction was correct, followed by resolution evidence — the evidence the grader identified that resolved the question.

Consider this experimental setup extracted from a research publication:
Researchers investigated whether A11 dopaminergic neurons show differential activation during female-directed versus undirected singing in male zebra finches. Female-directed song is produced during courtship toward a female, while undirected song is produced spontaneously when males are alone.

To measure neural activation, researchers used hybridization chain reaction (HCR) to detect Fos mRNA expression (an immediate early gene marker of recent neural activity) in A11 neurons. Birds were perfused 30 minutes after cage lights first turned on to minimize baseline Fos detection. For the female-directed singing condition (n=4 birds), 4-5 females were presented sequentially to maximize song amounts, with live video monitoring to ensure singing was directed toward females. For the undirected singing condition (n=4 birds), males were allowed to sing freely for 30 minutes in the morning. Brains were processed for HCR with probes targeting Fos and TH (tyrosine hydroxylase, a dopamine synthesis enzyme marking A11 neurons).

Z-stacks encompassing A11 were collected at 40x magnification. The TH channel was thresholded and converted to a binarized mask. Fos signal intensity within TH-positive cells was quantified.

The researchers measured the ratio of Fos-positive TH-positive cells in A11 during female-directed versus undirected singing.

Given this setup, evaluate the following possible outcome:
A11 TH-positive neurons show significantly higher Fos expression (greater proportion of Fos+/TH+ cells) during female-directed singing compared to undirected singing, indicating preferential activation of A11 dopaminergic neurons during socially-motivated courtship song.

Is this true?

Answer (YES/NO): YES